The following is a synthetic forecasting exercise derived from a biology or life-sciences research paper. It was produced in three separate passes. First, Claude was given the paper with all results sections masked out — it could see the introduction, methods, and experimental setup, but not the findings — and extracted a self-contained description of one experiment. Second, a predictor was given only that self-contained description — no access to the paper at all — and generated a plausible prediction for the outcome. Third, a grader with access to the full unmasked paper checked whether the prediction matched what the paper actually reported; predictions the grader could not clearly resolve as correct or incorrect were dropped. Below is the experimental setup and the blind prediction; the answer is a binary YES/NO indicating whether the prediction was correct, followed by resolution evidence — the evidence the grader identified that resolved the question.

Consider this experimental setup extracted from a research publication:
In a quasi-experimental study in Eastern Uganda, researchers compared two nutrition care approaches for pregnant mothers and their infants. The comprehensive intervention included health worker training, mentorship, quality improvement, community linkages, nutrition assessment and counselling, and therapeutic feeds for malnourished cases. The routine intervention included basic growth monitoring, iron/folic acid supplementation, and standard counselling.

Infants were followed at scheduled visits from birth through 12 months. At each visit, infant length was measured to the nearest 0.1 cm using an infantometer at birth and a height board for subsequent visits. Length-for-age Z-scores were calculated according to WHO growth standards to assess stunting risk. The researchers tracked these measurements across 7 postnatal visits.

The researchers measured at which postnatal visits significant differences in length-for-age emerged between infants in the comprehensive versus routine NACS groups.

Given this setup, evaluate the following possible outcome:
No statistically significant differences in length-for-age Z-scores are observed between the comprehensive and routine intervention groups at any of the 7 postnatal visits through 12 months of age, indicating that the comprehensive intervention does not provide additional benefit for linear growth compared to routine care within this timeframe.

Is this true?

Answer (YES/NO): NO